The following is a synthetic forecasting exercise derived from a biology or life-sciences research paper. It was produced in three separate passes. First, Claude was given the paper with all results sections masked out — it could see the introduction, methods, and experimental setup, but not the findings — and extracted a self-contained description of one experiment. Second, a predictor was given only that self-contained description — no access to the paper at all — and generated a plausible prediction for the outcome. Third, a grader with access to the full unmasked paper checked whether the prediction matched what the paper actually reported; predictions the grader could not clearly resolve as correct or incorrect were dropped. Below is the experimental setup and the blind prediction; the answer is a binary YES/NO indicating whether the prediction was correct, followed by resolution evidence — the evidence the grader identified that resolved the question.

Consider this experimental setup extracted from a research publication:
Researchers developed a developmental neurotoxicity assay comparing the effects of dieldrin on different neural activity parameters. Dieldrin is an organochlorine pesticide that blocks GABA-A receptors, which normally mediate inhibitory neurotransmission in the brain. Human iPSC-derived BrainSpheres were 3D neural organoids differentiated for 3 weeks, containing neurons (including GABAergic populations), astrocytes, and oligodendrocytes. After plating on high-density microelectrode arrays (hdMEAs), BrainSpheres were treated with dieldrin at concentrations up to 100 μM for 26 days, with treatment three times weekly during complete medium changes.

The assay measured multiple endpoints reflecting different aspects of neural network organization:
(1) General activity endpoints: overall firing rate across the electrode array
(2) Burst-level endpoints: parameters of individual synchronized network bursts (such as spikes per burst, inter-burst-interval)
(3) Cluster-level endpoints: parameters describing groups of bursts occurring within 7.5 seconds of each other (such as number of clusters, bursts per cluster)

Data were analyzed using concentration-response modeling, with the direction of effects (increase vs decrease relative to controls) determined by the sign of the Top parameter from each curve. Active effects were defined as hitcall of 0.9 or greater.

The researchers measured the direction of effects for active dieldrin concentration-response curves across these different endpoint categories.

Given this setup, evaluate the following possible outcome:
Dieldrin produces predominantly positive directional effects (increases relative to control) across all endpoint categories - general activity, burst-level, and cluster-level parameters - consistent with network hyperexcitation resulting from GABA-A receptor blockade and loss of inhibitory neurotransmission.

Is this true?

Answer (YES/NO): NO